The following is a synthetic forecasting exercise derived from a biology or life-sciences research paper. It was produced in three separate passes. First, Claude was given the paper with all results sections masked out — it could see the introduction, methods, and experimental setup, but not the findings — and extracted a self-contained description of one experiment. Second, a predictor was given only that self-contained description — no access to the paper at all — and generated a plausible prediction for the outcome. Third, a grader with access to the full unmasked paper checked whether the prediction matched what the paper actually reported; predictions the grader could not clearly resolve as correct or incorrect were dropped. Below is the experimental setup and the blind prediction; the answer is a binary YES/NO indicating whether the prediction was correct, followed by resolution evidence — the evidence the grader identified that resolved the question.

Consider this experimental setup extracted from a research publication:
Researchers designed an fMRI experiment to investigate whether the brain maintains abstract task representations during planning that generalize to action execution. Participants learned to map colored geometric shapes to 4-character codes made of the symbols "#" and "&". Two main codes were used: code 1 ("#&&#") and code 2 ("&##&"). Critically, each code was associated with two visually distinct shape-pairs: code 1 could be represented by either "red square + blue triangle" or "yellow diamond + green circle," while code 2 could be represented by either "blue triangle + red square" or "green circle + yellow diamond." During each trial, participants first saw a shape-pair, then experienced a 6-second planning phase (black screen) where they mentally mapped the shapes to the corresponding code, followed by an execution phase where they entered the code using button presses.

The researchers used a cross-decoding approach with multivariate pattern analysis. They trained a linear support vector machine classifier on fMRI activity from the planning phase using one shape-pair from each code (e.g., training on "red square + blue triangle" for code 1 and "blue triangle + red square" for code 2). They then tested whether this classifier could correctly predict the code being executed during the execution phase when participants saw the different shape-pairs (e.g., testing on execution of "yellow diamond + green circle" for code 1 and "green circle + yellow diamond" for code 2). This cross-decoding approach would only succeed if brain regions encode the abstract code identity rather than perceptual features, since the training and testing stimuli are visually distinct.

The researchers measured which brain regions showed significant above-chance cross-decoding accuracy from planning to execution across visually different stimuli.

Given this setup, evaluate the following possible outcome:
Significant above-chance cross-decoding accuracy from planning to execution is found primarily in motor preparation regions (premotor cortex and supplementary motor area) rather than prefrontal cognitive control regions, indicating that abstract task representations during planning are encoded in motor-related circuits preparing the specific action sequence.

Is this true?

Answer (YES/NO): NO